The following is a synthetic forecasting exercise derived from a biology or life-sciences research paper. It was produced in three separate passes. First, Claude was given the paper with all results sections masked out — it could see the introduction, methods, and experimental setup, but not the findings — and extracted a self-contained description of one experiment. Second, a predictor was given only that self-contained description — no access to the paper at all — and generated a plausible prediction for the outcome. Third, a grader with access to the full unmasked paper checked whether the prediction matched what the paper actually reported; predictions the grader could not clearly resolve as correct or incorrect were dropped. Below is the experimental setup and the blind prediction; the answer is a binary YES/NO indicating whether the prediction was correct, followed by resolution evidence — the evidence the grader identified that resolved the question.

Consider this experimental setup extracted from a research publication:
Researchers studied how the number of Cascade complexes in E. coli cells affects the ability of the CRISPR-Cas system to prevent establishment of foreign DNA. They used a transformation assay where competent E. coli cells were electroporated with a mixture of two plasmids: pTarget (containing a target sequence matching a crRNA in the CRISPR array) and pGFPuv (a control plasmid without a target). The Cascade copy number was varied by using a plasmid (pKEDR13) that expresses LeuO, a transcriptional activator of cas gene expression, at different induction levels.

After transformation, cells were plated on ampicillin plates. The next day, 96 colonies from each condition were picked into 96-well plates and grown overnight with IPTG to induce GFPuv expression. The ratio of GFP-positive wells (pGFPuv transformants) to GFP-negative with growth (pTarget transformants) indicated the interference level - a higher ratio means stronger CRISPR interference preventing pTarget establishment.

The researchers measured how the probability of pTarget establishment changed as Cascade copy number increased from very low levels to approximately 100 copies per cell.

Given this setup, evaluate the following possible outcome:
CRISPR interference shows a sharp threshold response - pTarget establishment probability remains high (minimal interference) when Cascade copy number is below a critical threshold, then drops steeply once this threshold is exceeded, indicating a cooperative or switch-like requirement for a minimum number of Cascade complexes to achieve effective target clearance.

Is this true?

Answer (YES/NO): NO